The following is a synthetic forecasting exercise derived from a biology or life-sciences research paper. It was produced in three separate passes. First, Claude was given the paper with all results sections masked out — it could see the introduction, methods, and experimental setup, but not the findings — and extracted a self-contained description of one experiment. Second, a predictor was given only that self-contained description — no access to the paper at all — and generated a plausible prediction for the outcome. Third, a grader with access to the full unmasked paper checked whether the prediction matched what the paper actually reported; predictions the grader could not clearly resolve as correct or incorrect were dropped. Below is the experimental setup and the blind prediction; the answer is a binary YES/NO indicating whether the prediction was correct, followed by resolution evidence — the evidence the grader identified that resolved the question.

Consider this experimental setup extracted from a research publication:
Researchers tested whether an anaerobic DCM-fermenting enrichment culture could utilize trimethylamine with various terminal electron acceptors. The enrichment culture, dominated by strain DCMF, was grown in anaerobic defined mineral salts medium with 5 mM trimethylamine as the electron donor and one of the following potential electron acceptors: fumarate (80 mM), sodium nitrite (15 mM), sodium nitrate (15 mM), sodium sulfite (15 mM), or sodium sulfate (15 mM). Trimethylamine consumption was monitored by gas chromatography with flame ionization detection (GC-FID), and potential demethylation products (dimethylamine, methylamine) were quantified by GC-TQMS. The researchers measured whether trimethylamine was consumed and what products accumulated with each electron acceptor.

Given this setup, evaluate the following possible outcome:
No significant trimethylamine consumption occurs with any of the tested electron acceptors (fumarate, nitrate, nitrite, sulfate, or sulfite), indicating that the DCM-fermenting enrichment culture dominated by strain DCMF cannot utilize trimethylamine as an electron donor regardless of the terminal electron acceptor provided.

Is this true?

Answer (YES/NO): YES